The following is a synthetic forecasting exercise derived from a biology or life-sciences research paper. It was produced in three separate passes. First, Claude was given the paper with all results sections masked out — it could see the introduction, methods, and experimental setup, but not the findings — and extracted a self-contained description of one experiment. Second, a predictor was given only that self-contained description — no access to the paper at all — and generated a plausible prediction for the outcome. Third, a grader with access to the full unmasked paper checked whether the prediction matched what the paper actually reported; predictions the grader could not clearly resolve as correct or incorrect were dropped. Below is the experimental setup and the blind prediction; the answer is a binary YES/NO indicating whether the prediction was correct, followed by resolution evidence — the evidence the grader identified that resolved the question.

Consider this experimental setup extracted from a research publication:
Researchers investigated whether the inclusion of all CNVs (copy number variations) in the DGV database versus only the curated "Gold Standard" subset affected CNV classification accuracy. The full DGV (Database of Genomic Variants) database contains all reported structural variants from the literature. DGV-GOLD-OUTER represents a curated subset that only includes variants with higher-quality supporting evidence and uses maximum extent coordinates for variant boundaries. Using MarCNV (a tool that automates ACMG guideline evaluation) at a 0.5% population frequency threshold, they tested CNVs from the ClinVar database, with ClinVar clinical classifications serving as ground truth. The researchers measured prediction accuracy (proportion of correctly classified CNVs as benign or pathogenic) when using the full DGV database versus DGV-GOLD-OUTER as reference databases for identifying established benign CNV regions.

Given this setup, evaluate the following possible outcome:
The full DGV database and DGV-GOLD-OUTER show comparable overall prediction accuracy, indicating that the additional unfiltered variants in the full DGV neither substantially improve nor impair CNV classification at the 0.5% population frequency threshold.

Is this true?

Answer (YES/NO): NO